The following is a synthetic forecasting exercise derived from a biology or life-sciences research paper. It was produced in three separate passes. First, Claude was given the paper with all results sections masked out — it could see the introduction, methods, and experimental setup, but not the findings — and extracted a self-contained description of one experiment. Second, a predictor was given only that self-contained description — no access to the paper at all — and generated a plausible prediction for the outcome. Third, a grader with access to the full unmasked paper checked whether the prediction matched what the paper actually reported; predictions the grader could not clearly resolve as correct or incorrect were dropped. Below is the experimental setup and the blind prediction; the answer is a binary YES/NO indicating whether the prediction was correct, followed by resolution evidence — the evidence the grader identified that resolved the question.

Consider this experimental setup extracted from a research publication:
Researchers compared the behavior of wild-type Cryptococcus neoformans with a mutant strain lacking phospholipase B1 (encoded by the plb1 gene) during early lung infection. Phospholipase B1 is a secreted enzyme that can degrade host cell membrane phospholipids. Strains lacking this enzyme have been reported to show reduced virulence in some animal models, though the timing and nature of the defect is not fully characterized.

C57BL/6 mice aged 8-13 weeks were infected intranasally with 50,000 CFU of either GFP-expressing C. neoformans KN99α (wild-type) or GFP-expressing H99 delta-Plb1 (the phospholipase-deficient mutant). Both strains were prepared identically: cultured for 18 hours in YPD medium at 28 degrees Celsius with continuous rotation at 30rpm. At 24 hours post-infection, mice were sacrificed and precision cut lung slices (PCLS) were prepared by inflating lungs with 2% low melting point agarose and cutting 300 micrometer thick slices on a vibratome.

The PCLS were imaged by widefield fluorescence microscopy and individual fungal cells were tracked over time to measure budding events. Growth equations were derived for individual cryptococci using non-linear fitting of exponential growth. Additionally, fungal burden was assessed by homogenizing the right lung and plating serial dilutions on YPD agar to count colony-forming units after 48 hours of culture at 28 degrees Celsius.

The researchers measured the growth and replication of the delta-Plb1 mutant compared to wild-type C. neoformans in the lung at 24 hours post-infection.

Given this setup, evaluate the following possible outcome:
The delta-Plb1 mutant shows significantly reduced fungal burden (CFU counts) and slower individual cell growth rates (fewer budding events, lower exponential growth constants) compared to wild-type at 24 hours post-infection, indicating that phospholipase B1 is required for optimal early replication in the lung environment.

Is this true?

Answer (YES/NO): NO